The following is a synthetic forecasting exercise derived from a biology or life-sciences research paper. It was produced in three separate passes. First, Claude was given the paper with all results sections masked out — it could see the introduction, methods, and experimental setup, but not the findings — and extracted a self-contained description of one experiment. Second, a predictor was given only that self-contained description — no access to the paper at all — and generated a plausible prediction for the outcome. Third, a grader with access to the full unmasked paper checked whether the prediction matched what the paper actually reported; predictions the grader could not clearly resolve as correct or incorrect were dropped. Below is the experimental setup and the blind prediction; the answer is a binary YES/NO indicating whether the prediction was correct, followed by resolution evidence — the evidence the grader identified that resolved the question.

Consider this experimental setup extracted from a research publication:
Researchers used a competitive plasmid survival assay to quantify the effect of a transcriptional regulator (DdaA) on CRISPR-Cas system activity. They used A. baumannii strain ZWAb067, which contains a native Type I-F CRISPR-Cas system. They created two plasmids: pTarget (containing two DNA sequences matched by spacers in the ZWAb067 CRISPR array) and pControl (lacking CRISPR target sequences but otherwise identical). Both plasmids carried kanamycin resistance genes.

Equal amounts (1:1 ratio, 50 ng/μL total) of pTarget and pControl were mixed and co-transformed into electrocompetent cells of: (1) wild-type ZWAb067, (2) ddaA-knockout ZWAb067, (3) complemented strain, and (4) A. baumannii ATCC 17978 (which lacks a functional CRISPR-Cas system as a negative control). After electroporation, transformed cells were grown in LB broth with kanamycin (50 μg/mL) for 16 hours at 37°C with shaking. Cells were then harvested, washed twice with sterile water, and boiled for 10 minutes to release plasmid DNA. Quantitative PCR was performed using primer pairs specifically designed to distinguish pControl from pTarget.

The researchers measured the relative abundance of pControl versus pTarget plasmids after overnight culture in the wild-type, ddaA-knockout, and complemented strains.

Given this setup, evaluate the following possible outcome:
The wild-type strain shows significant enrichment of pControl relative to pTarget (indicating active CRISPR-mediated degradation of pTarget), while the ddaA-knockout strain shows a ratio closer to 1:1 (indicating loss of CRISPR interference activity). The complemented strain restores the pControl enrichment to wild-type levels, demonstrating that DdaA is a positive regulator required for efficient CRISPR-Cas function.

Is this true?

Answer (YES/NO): NO